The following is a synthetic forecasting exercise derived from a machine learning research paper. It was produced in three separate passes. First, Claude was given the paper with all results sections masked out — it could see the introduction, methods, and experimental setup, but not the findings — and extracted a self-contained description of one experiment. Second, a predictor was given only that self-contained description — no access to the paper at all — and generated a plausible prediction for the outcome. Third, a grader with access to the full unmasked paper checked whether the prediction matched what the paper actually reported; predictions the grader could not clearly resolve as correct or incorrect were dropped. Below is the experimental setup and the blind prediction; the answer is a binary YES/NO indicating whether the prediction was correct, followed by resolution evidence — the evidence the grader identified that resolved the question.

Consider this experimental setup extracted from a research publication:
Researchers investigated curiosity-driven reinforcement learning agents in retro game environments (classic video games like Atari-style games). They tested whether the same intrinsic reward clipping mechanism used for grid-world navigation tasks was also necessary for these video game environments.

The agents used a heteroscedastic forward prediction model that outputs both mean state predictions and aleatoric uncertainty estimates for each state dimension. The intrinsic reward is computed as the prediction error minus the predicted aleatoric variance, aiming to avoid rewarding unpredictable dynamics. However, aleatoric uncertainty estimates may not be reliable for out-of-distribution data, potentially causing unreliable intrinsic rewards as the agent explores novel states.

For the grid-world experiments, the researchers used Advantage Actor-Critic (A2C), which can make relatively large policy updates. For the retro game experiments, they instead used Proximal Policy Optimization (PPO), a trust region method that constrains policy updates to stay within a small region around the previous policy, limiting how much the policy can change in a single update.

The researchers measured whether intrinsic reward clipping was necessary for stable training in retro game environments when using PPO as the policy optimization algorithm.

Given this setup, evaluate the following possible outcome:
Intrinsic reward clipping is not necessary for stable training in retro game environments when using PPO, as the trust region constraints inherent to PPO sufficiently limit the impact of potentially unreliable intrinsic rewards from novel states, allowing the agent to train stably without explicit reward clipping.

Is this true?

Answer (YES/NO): YES